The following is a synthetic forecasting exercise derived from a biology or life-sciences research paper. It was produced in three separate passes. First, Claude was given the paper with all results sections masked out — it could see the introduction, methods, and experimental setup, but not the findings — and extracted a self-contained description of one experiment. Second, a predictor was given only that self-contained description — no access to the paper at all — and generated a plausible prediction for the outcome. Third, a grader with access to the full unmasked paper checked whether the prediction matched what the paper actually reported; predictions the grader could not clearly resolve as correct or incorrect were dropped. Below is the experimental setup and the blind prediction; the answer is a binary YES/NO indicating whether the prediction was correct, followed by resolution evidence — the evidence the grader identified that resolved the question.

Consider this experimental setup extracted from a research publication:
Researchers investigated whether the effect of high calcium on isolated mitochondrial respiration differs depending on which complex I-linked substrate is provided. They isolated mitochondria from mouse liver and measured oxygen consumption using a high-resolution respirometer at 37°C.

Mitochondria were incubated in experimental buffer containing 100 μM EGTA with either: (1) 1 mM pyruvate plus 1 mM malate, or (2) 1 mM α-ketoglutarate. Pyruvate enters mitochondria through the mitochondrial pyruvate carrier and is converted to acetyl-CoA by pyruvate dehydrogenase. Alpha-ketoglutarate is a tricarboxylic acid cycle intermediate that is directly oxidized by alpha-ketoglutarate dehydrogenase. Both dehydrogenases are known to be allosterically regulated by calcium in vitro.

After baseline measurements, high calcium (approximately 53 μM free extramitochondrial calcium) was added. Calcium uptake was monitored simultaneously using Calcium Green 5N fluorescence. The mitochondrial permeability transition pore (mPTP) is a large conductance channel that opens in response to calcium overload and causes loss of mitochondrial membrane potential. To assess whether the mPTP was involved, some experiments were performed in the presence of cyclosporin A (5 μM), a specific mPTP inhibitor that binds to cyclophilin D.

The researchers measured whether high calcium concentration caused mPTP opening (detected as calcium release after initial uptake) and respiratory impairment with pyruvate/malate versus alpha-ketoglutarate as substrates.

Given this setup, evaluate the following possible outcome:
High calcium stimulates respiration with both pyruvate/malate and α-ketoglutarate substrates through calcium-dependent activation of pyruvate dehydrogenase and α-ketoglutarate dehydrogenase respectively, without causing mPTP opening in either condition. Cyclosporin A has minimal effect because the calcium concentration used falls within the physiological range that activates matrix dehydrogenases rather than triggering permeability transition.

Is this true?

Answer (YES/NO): NO